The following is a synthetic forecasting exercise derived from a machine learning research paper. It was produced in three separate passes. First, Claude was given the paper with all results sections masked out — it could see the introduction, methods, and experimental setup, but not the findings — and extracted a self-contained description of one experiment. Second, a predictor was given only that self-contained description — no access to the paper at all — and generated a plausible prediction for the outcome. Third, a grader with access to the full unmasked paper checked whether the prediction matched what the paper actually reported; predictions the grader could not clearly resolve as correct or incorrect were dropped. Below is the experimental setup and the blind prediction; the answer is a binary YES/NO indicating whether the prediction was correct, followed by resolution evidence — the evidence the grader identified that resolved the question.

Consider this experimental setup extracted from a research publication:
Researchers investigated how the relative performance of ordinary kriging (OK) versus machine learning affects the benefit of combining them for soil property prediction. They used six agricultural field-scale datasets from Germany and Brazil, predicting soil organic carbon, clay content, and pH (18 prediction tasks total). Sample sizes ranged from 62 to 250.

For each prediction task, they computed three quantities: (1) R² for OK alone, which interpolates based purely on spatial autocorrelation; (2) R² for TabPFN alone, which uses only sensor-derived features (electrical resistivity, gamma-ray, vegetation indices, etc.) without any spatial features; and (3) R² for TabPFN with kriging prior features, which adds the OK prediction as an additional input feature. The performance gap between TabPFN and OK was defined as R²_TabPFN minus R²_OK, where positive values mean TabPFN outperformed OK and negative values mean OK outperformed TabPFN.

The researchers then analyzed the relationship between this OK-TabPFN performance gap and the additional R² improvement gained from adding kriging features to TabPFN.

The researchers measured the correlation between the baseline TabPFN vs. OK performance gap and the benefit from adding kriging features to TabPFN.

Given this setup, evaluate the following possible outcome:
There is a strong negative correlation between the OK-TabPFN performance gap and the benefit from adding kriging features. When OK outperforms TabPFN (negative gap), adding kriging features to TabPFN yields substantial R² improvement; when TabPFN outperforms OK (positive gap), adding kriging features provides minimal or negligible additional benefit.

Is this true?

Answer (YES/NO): YES